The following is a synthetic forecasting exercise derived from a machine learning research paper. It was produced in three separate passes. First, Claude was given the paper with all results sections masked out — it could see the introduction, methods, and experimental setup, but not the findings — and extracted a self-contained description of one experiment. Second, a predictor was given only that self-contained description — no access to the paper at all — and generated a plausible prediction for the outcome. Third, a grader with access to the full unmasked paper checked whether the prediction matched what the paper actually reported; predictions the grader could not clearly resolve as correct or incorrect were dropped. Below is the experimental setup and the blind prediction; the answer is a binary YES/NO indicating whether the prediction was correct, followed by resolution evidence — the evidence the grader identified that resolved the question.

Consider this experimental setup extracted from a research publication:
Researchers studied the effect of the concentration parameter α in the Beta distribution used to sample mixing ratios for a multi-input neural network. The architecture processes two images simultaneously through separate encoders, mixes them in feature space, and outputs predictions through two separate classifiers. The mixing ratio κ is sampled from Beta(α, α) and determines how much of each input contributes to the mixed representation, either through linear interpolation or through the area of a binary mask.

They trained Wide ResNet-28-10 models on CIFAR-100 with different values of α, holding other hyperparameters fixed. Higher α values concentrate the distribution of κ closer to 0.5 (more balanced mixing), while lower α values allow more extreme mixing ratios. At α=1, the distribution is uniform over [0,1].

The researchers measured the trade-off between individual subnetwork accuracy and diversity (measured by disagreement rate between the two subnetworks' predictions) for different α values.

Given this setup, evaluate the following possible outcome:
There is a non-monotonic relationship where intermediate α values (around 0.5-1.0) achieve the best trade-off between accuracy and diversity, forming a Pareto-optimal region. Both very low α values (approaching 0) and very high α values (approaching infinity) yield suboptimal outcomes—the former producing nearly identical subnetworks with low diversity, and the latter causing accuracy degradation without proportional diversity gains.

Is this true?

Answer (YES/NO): NO